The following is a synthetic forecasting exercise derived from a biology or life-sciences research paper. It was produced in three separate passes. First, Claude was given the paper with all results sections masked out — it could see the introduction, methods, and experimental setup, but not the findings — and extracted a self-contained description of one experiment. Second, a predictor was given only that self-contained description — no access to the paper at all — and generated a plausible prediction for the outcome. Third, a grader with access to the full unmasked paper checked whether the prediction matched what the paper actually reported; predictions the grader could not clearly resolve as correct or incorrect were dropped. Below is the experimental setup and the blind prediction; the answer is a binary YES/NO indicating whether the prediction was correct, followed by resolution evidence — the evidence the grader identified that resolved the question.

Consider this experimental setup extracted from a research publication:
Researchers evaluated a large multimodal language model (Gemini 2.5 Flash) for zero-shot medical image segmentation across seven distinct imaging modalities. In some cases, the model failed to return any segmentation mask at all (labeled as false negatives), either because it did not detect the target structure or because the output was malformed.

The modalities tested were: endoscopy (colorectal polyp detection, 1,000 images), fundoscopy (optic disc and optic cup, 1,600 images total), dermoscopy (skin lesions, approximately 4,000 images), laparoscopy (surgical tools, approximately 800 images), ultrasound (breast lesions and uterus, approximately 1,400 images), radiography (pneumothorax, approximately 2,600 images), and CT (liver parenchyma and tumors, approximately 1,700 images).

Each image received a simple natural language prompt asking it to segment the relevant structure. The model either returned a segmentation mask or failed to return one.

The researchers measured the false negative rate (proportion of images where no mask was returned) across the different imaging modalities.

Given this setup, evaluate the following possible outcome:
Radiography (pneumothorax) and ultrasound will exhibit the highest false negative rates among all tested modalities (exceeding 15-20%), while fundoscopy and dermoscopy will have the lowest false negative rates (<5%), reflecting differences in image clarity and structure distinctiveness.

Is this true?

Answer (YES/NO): NO